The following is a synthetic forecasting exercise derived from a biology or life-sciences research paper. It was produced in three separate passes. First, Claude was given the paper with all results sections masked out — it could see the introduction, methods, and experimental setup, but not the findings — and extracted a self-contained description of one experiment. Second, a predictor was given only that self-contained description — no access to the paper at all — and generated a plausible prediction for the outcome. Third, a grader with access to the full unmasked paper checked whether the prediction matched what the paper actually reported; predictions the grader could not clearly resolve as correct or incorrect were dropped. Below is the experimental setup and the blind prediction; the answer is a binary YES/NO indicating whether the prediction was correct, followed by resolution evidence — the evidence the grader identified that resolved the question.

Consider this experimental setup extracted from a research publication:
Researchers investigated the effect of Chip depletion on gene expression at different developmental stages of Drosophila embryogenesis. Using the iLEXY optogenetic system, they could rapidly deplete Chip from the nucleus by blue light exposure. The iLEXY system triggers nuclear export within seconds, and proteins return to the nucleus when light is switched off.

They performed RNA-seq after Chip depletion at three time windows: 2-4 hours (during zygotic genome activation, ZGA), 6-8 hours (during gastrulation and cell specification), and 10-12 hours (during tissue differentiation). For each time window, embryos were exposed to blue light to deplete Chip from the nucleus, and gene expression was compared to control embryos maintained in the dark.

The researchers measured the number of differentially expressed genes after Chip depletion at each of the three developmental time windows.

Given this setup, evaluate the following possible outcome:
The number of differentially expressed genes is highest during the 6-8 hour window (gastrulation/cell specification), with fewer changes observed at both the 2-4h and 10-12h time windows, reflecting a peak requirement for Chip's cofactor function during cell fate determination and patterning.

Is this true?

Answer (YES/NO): NO